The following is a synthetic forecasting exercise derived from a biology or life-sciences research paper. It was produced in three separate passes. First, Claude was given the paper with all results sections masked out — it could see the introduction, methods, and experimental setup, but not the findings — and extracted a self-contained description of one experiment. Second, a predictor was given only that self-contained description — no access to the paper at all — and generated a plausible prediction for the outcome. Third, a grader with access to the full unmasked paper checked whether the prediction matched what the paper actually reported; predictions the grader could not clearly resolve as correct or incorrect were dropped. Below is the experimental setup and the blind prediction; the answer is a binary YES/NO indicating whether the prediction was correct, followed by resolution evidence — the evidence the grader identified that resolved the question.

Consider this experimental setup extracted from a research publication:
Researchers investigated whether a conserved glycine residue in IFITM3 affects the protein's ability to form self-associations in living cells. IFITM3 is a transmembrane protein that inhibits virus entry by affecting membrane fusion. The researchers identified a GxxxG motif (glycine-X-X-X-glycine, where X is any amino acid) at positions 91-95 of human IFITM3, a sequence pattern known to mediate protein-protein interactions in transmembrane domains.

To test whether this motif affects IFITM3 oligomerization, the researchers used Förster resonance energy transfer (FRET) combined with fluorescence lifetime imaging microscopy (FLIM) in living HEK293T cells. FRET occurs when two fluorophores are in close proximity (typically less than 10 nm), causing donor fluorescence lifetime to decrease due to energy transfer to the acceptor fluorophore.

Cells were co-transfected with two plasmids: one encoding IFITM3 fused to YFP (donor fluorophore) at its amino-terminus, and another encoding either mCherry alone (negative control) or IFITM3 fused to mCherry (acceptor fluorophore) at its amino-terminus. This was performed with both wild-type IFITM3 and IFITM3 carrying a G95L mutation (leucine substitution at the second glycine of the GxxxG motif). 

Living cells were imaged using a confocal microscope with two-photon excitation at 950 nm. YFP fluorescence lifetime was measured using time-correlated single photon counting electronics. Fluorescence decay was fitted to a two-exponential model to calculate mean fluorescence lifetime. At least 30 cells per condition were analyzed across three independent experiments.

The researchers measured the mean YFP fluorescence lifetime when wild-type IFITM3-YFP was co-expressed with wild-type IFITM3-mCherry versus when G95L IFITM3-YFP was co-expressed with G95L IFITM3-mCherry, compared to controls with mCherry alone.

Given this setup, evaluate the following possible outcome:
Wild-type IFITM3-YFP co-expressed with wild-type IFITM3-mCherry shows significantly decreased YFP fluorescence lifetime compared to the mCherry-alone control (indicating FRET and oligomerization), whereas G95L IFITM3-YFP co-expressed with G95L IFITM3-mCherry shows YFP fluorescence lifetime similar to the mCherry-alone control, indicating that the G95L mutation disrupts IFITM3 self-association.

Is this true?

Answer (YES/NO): YES